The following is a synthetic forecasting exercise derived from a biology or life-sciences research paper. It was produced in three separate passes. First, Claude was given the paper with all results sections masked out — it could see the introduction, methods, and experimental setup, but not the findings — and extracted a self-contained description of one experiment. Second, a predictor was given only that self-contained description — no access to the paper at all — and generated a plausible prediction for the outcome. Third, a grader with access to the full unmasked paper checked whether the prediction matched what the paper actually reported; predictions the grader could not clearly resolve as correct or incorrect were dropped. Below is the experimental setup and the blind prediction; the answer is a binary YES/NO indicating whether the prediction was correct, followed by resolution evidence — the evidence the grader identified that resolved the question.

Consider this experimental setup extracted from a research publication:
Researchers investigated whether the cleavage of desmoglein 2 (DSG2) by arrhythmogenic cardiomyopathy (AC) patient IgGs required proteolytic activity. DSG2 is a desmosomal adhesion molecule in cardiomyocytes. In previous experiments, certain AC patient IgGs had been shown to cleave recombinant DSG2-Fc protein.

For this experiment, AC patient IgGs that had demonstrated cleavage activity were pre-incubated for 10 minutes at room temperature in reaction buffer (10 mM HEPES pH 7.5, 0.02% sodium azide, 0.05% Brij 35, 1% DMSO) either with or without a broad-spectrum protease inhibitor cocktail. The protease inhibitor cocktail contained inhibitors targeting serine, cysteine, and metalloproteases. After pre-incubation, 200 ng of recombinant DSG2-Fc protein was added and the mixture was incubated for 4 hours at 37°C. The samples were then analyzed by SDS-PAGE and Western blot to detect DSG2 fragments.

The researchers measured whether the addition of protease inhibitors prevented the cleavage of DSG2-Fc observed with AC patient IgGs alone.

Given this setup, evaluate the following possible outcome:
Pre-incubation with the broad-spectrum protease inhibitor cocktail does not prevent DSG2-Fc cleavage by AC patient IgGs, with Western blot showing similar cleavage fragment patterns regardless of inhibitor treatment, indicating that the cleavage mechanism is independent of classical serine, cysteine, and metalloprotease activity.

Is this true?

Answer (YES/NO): NO